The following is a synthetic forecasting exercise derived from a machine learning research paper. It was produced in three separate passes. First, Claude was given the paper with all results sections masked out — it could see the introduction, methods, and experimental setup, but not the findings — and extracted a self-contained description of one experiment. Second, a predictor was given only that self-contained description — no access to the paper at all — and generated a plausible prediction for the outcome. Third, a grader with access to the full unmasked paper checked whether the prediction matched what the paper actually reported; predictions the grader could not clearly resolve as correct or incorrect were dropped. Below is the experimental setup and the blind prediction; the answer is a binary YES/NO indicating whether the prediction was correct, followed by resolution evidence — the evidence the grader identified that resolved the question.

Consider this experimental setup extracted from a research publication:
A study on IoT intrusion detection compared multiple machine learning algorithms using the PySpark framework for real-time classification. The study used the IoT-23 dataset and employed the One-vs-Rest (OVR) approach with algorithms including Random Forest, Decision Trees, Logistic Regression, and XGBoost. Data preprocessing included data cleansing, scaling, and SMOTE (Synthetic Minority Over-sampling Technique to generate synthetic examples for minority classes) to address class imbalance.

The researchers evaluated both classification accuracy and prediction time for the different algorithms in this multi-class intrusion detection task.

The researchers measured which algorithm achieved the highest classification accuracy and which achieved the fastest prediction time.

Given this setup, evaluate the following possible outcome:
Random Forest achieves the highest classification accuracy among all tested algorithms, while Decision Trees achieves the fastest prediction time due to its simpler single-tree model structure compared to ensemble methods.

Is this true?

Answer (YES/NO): NO